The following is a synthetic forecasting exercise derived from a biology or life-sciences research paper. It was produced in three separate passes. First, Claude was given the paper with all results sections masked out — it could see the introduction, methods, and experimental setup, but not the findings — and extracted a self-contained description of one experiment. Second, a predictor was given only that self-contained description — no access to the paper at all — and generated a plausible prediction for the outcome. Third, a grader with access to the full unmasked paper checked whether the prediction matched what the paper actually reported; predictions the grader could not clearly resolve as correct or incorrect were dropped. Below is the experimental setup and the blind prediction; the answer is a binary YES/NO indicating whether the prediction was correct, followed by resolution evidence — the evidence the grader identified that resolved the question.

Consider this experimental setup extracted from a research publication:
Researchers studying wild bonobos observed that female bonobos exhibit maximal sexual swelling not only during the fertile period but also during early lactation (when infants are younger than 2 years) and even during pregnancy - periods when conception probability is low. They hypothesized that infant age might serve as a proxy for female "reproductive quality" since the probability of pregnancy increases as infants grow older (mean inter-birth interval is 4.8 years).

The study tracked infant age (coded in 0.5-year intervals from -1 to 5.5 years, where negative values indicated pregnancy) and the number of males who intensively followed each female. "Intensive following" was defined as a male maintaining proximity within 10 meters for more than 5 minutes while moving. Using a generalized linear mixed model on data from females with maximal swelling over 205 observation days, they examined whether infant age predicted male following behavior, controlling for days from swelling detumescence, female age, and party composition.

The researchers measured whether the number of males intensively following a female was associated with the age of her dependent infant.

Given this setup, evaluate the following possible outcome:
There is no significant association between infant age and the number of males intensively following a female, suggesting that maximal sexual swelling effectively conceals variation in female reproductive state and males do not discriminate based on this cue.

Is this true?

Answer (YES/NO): NO